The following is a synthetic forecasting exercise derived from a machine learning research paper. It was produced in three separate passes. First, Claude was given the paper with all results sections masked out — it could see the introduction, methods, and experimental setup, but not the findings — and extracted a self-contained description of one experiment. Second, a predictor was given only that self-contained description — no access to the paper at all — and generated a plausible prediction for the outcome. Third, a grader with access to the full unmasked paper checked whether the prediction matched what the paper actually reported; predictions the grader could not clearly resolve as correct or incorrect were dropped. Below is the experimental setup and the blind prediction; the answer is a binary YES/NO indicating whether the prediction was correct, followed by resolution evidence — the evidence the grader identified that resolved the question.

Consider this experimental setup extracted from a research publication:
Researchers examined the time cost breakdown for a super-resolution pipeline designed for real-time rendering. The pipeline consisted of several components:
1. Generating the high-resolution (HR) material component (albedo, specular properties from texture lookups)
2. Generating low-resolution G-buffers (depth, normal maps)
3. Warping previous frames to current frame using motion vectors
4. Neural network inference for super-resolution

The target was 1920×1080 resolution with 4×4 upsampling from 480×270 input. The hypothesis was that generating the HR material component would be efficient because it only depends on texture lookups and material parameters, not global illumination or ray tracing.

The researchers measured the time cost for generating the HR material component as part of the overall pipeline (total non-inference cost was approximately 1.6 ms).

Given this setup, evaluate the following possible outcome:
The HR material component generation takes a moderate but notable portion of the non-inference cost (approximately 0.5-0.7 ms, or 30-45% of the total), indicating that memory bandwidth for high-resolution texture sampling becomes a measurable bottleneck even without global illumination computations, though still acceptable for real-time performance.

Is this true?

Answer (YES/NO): NO